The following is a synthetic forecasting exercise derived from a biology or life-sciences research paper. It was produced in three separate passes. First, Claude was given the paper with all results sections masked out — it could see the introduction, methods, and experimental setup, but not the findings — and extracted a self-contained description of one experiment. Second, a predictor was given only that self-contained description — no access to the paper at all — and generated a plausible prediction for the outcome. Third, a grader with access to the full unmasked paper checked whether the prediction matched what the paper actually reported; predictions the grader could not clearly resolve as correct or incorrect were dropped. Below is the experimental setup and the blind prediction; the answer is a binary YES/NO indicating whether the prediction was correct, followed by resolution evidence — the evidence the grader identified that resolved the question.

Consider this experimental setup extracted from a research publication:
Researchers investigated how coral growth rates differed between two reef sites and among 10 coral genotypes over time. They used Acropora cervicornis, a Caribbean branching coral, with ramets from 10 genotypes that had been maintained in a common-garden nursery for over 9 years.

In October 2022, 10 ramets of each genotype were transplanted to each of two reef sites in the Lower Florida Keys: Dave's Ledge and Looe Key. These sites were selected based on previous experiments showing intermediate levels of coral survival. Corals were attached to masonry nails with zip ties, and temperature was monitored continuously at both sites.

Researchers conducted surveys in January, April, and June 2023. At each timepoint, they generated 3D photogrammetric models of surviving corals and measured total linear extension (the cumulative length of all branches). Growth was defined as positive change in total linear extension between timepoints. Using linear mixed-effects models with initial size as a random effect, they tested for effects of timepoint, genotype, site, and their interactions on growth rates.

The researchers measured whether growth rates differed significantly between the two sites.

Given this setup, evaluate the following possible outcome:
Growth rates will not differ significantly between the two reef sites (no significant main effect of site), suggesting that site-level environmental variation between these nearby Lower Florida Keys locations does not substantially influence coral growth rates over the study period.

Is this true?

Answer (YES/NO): YES